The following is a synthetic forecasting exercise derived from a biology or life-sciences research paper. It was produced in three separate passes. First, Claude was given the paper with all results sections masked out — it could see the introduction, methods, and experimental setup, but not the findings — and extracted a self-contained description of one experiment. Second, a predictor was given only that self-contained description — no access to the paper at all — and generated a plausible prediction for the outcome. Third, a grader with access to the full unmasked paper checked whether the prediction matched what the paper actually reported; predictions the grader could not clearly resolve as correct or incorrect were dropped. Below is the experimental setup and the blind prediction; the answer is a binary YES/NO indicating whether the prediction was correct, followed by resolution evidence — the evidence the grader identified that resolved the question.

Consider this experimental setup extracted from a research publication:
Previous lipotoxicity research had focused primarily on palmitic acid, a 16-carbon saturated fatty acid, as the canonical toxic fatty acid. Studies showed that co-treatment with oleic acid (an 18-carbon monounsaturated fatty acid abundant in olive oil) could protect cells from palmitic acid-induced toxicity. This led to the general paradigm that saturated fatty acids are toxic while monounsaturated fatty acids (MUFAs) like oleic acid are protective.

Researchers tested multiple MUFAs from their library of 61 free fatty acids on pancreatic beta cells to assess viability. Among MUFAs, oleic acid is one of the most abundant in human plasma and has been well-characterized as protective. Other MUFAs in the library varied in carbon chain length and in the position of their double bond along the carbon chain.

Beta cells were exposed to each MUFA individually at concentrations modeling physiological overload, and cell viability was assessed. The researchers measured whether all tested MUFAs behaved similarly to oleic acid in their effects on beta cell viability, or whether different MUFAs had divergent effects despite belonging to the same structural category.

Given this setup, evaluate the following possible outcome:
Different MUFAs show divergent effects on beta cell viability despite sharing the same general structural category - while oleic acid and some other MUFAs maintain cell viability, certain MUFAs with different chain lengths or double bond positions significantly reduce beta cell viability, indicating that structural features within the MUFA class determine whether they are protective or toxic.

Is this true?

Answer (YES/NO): YES